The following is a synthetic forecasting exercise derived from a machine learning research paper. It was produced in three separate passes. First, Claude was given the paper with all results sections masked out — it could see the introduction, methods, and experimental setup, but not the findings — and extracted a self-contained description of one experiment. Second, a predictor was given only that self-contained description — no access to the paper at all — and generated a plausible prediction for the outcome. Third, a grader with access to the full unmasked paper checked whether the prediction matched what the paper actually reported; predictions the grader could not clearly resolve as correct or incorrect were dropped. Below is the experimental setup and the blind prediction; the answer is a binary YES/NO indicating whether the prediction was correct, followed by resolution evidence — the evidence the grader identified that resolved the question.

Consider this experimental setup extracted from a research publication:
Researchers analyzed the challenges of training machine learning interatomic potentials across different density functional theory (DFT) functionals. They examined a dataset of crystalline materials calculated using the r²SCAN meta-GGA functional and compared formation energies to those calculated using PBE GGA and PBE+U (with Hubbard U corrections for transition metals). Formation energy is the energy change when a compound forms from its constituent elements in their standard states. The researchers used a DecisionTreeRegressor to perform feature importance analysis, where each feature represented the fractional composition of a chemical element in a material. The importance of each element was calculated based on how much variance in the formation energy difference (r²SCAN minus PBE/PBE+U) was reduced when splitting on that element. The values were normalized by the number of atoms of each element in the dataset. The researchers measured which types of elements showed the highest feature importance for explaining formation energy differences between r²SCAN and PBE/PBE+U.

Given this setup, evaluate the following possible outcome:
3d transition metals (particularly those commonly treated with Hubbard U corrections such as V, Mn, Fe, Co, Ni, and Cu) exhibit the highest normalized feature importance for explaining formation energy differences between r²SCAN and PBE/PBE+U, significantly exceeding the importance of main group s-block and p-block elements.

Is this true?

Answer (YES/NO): NO